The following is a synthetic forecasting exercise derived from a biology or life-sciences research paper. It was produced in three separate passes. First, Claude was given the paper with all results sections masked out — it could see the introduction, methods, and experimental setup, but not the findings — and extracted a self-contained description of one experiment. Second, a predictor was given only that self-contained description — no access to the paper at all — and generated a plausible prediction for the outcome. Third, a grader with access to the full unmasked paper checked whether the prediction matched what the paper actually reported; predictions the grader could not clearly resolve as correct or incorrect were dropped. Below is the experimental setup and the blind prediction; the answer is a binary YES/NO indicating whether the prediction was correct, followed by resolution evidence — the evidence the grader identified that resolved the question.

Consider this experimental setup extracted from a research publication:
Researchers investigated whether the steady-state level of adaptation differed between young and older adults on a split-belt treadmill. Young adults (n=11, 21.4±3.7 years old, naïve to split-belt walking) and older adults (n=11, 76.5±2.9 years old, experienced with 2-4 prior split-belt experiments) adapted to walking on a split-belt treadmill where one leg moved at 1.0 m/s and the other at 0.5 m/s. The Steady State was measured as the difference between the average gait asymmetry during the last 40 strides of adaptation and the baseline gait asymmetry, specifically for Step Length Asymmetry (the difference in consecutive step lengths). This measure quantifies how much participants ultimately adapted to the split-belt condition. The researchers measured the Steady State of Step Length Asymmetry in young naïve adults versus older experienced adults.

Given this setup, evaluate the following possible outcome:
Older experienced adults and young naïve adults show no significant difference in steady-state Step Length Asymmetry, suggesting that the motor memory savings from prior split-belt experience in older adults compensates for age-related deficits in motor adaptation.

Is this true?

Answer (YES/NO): NO